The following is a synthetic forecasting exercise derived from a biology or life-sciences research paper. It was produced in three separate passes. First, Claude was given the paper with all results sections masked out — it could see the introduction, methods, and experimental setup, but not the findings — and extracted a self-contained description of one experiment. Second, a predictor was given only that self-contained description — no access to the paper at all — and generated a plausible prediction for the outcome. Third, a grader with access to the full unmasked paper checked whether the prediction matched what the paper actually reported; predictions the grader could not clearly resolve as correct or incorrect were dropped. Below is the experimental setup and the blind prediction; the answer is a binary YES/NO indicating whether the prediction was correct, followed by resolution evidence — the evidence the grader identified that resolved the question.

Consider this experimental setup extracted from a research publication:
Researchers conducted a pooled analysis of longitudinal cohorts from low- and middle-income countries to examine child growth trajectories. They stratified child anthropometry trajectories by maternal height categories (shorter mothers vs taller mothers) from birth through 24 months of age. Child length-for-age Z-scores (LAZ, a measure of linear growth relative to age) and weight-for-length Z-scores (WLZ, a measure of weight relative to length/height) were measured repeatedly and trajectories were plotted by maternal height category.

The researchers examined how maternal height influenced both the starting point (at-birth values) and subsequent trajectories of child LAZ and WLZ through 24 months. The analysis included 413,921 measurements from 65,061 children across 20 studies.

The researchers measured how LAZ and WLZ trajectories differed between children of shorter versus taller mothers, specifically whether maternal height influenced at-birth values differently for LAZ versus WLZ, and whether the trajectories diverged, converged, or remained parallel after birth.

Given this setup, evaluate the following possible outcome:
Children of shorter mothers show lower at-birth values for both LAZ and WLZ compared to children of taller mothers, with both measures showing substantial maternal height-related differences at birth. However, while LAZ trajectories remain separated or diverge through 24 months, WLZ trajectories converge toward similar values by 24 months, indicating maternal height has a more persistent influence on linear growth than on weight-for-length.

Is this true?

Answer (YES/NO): NO